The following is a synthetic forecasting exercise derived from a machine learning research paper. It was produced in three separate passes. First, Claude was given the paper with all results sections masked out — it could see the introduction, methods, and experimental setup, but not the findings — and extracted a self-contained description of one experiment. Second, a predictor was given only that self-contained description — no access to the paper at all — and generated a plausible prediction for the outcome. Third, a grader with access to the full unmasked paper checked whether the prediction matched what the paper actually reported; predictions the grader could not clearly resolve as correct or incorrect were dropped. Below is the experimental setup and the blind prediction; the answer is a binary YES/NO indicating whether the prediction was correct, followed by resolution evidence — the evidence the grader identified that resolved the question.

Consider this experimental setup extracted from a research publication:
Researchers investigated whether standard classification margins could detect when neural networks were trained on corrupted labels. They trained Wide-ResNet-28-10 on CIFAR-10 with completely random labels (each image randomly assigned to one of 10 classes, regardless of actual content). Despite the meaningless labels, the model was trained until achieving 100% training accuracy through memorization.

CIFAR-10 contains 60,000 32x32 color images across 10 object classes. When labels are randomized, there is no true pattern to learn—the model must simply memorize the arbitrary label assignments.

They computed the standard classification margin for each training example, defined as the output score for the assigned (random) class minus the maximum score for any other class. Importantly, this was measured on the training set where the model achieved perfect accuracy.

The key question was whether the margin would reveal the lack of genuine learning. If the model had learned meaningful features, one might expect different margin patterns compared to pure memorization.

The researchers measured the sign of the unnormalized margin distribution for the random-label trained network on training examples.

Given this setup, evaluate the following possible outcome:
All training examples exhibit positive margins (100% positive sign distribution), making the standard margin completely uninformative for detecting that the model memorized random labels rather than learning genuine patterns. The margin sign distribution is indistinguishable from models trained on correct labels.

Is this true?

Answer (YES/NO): YES